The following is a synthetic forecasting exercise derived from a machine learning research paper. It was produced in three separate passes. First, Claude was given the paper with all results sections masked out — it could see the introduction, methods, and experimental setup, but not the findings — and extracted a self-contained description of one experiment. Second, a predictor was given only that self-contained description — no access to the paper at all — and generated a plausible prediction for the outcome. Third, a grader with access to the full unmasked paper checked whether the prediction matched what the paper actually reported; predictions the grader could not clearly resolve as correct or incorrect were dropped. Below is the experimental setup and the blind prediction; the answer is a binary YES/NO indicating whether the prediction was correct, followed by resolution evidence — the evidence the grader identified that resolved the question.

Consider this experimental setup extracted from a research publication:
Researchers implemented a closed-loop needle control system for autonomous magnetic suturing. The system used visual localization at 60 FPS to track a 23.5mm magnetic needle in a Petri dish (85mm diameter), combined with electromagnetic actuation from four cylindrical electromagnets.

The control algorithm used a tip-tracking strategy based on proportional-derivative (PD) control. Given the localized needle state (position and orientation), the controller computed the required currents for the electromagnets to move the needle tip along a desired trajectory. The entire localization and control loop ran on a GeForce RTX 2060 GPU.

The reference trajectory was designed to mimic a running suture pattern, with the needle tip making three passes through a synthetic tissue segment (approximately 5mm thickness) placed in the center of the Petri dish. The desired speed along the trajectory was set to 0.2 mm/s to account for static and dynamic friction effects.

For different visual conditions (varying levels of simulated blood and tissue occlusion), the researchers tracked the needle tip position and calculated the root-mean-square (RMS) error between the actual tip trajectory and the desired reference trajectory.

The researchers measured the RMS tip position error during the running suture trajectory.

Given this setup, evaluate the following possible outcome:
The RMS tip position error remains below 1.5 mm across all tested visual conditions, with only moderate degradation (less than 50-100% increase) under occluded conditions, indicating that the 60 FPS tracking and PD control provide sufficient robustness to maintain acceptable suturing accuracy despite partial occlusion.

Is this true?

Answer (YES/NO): NO